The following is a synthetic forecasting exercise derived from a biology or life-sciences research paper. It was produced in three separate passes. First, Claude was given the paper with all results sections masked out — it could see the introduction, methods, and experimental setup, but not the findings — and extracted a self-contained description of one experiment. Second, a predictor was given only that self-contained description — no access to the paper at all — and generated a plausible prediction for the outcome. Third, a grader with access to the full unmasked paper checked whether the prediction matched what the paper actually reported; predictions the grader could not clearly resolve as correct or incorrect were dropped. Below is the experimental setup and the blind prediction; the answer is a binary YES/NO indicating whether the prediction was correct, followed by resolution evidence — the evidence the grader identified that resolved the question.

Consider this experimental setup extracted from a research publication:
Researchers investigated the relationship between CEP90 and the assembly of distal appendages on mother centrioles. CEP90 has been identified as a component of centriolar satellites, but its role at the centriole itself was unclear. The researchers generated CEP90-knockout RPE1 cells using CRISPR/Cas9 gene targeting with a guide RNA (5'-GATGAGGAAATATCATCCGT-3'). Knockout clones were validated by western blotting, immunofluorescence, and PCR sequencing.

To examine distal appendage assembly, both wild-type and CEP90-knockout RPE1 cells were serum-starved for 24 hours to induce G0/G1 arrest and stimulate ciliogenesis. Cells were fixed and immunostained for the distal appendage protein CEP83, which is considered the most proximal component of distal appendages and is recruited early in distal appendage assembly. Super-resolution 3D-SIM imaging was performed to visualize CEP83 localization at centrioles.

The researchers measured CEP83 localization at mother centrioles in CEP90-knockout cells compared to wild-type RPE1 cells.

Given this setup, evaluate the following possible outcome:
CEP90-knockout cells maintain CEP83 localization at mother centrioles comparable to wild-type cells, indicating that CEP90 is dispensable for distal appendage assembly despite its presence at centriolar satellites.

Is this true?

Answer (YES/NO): NO